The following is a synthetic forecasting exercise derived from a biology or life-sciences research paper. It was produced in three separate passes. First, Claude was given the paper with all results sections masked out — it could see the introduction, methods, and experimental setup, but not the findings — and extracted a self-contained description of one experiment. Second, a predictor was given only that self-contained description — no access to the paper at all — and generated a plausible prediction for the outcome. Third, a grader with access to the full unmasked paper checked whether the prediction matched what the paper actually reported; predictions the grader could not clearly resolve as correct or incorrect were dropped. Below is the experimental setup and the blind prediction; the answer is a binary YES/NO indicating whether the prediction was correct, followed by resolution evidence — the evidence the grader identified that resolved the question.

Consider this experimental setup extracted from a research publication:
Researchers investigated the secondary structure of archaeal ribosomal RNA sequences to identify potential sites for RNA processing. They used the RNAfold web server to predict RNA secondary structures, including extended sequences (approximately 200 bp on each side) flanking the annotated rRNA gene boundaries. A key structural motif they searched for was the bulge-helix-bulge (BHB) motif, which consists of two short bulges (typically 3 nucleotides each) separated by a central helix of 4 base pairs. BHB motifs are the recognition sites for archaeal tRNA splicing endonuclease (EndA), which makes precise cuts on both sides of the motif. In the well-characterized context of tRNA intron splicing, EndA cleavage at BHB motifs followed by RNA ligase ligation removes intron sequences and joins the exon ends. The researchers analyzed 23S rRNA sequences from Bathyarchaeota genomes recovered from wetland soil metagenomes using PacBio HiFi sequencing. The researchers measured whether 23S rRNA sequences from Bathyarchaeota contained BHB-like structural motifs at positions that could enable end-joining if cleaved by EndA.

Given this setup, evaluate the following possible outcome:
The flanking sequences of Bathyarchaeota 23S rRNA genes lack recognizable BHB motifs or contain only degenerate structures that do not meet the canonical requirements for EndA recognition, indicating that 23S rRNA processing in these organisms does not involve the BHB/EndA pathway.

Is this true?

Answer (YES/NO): NO